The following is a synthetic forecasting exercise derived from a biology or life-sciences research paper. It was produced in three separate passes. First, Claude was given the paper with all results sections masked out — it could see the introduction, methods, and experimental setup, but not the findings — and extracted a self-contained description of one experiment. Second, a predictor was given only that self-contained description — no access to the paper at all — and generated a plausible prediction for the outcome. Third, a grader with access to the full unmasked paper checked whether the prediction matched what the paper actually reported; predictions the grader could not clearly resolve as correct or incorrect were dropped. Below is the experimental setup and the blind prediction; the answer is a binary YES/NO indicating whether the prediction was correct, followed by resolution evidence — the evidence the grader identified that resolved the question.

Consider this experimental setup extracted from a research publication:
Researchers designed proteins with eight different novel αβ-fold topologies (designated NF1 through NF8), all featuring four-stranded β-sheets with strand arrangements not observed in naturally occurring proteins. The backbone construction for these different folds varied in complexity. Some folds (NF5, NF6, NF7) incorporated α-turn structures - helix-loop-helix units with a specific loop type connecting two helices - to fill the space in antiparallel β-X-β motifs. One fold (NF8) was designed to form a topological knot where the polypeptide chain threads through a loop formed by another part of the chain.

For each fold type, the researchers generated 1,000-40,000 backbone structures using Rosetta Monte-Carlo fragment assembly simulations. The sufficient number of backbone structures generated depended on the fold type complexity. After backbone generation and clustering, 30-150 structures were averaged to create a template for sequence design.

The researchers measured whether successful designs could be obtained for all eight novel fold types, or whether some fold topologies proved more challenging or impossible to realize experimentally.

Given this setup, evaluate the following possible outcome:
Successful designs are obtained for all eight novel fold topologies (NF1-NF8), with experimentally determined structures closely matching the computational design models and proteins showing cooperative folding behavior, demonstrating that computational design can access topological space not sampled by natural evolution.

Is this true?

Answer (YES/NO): YES